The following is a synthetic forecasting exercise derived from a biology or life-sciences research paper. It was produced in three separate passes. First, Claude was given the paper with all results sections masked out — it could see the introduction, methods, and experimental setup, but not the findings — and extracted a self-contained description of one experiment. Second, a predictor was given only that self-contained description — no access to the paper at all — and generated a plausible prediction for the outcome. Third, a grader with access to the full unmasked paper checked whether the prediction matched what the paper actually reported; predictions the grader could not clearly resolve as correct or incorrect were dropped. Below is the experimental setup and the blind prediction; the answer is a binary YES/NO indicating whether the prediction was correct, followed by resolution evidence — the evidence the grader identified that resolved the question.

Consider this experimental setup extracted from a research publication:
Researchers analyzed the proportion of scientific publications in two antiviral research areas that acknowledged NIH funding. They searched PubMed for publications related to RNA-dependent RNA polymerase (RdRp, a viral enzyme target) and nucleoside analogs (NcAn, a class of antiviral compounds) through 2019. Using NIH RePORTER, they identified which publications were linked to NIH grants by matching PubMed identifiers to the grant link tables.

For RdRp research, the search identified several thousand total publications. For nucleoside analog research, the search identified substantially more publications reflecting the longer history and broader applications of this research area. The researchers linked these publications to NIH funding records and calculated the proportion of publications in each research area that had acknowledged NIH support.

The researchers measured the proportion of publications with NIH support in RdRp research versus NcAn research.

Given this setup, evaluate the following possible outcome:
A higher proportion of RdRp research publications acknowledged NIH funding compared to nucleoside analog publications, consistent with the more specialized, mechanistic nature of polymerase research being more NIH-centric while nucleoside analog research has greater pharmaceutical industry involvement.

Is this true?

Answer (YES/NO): NO